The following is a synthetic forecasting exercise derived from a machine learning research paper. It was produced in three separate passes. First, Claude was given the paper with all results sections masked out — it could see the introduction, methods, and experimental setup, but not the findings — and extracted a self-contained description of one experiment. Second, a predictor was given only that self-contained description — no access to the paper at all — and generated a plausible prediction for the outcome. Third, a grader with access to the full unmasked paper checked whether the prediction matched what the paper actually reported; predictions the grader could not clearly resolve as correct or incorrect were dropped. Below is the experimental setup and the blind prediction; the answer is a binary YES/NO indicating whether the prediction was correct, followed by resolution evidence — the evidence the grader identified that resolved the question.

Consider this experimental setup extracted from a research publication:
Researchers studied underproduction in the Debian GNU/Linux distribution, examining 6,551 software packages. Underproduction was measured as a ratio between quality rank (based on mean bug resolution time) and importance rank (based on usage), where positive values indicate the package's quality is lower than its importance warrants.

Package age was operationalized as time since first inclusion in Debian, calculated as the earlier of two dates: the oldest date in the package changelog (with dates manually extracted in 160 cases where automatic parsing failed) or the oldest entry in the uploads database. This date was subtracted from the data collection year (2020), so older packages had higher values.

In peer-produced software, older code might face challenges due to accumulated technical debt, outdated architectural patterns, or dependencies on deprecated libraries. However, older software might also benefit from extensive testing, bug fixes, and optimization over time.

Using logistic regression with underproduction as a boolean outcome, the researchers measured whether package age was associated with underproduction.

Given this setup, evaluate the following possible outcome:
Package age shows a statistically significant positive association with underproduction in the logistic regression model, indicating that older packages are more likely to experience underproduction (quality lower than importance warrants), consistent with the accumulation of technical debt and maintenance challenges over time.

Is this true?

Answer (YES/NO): YES